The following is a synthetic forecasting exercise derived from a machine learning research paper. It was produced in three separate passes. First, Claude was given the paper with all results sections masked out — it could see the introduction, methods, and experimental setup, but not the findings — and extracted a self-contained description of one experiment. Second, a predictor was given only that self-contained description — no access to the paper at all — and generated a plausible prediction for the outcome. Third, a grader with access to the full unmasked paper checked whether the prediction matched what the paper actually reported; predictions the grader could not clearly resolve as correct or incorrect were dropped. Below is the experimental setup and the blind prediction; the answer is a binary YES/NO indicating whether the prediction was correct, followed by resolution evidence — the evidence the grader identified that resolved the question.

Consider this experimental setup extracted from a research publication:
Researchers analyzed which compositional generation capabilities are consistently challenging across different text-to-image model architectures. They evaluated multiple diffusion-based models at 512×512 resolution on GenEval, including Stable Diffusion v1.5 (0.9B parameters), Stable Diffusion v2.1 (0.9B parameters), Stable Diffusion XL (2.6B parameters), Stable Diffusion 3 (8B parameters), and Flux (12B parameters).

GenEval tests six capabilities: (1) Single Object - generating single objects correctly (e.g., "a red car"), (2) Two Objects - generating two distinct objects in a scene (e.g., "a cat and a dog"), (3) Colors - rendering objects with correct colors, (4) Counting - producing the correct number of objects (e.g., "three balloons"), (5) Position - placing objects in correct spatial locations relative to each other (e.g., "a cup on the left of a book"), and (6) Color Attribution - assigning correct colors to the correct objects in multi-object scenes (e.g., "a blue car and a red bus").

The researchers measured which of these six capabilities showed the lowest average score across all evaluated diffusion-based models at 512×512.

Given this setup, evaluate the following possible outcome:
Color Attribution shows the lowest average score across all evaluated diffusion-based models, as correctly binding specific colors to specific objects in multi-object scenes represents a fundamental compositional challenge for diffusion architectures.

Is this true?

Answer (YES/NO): NO